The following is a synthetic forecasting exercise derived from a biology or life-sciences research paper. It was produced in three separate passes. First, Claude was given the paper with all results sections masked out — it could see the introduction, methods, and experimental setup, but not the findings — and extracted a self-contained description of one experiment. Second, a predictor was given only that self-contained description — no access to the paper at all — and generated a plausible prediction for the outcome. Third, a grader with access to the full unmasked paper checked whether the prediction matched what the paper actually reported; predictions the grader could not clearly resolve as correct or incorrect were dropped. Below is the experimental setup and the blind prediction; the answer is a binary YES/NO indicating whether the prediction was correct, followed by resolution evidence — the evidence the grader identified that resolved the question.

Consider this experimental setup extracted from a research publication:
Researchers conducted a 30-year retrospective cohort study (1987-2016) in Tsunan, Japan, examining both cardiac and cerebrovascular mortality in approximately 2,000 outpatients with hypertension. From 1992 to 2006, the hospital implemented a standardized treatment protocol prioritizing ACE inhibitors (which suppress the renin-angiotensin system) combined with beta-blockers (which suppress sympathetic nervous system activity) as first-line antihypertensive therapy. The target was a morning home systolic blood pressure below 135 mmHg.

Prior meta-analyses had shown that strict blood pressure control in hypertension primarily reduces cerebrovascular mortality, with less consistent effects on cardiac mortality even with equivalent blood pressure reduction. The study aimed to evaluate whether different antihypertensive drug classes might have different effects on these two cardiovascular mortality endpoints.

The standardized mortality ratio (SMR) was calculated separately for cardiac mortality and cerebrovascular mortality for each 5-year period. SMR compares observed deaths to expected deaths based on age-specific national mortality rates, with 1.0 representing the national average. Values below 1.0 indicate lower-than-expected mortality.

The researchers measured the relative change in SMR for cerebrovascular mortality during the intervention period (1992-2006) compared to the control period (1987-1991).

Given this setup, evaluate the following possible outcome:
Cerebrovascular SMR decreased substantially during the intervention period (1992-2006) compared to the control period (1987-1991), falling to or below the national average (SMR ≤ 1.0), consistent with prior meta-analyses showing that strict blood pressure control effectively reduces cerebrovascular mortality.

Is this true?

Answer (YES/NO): NO